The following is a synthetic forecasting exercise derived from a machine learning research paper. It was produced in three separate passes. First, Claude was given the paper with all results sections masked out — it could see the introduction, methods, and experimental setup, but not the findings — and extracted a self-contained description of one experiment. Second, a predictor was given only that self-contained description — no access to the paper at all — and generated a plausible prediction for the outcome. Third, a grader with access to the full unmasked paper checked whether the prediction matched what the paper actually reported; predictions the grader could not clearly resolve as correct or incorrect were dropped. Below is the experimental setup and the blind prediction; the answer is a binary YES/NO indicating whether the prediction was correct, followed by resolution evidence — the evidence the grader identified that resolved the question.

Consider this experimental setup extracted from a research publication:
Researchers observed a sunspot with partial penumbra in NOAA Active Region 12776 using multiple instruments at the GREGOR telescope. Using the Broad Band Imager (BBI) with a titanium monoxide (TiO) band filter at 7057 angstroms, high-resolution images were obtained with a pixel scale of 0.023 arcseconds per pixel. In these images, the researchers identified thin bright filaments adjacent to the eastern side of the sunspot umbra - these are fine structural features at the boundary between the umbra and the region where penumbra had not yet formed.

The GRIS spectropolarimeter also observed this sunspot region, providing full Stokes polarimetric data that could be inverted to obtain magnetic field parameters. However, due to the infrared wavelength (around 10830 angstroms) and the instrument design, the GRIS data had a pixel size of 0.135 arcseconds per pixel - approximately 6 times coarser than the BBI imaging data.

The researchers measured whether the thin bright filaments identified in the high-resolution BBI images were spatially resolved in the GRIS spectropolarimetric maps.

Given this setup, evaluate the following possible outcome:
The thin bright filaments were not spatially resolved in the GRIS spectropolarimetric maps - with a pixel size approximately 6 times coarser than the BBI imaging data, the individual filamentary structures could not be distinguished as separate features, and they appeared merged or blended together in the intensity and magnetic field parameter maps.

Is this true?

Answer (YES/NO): YES